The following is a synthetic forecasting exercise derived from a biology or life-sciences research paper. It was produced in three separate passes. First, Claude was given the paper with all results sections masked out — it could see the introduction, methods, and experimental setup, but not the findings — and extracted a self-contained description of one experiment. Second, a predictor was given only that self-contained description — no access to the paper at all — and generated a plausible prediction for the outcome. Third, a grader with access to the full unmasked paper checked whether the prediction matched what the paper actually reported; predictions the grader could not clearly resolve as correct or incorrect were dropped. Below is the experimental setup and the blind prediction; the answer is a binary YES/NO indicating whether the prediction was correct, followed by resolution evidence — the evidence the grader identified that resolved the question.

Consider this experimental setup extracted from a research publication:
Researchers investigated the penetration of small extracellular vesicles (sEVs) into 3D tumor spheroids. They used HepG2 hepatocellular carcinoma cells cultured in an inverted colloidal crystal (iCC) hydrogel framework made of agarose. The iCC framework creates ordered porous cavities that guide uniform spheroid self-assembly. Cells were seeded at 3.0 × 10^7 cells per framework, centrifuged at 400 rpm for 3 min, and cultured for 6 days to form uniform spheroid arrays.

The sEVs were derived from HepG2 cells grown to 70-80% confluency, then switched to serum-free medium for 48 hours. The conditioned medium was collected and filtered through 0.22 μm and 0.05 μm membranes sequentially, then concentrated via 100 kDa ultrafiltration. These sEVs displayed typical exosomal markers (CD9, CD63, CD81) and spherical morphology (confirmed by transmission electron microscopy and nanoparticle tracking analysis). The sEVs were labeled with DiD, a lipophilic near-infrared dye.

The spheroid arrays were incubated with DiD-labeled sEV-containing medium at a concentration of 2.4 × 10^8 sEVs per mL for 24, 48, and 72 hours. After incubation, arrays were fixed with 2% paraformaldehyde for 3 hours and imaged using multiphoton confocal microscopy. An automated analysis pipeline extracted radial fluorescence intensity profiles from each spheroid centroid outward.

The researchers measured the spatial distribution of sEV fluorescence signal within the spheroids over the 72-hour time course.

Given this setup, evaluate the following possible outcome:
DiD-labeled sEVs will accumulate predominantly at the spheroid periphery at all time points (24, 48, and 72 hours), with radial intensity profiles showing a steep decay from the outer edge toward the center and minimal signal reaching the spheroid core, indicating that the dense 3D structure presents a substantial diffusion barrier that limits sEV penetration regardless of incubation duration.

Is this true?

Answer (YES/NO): YES